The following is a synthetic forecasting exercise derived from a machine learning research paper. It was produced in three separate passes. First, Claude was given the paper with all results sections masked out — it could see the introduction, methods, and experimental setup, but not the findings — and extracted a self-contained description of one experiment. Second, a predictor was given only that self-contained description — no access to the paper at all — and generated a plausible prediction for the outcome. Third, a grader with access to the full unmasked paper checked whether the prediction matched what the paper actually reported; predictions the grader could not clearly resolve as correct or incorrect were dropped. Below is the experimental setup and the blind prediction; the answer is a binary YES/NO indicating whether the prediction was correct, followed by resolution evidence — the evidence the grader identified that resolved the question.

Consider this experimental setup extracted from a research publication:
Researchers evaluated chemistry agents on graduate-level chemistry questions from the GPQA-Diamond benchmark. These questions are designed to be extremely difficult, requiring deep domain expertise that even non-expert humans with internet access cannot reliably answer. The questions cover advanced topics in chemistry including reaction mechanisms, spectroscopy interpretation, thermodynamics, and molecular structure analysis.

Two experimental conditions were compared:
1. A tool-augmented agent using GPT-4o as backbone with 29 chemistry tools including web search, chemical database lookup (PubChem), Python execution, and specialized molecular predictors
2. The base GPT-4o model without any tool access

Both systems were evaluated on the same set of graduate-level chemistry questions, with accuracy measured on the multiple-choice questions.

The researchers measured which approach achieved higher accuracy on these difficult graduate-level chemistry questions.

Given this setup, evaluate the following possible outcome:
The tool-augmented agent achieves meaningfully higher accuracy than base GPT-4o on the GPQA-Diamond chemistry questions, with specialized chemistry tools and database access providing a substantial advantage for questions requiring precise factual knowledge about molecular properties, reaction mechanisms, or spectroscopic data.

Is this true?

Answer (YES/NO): NO